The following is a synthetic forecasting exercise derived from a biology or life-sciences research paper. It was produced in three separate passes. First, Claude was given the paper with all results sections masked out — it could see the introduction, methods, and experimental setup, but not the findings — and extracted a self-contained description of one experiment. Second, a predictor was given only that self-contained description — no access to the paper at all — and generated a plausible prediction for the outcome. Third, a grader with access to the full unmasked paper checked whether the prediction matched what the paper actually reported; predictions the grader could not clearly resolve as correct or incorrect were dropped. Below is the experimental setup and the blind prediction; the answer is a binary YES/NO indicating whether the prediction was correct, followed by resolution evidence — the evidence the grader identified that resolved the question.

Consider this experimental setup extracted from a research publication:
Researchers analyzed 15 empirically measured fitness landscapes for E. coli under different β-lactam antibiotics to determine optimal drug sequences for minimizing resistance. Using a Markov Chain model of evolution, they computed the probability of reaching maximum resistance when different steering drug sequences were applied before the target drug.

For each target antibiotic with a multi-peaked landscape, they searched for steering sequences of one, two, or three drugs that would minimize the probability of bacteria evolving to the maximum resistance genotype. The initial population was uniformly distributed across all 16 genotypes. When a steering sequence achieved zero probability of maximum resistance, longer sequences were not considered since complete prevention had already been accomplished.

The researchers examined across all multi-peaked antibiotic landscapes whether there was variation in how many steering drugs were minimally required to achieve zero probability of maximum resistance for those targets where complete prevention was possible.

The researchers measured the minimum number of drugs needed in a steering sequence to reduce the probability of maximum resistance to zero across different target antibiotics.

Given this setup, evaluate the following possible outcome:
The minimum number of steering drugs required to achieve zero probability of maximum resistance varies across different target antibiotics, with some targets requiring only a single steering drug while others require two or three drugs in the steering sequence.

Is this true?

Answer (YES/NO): YES